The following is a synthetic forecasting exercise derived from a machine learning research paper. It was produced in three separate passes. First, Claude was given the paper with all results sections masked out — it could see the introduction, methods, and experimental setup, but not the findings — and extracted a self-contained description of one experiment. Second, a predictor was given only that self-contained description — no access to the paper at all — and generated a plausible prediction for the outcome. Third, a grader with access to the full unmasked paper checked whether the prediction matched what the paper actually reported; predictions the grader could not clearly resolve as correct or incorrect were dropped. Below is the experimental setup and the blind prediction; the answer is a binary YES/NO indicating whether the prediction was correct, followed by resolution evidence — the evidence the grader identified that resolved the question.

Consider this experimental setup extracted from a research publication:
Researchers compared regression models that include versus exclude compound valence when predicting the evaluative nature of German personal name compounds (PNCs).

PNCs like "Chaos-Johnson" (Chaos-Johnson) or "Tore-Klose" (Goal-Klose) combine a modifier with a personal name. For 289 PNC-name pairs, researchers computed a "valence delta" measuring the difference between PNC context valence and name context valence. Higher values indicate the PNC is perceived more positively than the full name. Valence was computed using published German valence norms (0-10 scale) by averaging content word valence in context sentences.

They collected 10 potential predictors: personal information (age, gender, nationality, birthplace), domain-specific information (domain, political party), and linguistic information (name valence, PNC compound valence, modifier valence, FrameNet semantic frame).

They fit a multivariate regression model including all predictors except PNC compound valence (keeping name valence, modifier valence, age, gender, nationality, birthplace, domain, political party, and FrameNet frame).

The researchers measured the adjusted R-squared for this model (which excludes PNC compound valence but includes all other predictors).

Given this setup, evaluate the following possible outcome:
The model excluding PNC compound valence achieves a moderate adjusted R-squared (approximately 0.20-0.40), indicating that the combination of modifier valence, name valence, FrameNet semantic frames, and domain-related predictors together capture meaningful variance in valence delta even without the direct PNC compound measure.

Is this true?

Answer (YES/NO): NO